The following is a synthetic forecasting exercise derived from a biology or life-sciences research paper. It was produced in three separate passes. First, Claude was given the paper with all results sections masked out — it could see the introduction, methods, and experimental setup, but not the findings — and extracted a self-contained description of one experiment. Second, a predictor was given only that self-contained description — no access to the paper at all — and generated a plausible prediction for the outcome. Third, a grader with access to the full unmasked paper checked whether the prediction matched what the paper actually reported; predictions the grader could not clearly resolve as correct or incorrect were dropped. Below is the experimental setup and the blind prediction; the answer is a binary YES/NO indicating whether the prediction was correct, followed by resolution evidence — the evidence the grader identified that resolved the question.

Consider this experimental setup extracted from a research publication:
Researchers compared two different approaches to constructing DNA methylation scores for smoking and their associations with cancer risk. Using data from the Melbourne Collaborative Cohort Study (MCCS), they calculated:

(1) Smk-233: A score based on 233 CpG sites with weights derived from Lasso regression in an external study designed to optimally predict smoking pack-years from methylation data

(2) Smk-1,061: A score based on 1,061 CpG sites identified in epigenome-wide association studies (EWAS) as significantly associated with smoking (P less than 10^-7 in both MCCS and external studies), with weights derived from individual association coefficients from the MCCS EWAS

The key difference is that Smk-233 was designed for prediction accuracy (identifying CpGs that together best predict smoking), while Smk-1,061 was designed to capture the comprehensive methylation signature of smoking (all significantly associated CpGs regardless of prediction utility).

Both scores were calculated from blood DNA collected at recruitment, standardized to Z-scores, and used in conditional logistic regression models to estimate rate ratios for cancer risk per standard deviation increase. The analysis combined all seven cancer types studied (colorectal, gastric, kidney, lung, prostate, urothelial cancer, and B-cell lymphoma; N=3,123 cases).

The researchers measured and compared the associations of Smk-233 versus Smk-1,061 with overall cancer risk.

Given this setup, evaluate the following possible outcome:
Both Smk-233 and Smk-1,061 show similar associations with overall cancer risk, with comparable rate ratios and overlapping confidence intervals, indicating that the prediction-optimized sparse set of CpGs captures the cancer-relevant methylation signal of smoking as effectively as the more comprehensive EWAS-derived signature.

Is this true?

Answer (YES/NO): NO